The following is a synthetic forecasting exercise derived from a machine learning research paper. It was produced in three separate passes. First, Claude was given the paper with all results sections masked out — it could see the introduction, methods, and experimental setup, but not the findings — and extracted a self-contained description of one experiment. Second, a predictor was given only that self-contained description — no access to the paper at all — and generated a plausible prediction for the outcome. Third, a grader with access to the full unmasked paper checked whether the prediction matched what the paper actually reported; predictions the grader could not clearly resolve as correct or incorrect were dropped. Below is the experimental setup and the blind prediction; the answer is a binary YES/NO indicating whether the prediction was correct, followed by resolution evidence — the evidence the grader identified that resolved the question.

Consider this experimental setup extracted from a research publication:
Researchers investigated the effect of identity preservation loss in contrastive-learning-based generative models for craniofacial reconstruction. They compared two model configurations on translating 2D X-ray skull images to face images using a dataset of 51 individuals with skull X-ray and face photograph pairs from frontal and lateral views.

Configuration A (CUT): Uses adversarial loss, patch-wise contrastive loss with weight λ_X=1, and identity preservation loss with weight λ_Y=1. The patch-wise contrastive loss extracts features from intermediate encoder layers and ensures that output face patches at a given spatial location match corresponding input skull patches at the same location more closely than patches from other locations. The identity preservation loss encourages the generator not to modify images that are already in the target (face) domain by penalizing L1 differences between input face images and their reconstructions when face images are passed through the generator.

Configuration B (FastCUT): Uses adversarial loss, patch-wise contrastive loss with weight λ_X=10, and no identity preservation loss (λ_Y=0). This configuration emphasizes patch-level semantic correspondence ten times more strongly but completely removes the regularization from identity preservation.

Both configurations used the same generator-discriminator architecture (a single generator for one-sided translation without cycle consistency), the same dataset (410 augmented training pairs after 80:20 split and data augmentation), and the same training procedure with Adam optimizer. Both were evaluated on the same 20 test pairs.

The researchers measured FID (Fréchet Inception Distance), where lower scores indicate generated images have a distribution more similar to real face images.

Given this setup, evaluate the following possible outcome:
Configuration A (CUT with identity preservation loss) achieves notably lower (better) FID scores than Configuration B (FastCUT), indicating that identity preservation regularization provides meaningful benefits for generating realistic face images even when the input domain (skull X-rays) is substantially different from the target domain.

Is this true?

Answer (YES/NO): NO